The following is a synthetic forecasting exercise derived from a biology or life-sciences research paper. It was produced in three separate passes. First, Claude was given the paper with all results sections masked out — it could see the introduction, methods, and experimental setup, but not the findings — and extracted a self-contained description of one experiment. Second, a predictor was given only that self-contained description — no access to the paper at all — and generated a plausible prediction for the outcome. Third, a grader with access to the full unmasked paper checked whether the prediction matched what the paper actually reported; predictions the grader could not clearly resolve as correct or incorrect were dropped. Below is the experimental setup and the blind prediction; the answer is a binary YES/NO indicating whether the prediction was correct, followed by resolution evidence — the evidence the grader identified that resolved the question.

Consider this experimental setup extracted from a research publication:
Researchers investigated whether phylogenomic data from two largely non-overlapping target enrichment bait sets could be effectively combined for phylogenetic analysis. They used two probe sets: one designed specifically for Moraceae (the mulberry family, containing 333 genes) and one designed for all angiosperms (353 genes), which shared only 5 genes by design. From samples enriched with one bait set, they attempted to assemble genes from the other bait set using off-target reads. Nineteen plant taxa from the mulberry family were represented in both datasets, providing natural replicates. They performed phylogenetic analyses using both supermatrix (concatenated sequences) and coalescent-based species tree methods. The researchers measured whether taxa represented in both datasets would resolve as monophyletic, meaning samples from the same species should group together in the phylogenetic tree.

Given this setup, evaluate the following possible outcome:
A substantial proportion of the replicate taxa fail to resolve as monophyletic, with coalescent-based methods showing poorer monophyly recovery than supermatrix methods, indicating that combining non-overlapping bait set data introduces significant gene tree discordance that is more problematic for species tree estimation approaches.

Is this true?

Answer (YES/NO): NO